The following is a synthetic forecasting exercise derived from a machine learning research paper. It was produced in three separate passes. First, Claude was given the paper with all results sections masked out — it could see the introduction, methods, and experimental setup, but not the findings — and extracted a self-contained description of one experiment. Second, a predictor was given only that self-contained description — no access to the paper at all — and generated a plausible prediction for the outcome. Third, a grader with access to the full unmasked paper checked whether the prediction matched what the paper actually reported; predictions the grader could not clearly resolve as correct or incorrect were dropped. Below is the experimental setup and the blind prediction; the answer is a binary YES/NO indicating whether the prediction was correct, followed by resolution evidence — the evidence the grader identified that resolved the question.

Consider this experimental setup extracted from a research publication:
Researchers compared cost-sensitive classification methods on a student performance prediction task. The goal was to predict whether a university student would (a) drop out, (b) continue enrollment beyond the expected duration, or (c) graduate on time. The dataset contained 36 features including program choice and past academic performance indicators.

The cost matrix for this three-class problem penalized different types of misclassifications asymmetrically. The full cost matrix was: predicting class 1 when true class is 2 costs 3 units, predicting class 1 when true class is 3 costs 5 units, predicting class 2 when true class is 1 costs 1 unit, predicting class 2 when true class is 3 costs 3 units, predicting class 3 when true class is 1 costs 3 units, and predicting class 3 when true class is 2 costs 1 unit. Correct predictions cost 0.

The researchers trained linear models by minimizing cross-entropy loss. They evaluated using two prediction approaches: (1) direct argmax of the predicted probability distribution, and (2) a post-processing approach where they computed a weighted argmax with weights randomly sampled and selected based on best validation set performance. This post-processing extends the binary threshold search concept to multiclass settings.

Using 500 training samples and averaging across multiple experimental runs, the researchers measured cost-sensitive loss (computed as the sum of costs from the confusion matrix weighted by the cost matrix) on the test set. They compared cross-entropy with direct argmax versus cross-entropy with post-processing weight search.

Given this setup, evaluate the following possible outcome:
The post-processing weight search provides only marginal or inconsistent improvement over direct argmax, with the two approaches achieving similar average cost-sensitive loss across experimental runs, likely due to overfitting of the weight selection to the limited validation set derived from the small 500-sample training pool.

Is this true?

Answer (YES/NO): NO